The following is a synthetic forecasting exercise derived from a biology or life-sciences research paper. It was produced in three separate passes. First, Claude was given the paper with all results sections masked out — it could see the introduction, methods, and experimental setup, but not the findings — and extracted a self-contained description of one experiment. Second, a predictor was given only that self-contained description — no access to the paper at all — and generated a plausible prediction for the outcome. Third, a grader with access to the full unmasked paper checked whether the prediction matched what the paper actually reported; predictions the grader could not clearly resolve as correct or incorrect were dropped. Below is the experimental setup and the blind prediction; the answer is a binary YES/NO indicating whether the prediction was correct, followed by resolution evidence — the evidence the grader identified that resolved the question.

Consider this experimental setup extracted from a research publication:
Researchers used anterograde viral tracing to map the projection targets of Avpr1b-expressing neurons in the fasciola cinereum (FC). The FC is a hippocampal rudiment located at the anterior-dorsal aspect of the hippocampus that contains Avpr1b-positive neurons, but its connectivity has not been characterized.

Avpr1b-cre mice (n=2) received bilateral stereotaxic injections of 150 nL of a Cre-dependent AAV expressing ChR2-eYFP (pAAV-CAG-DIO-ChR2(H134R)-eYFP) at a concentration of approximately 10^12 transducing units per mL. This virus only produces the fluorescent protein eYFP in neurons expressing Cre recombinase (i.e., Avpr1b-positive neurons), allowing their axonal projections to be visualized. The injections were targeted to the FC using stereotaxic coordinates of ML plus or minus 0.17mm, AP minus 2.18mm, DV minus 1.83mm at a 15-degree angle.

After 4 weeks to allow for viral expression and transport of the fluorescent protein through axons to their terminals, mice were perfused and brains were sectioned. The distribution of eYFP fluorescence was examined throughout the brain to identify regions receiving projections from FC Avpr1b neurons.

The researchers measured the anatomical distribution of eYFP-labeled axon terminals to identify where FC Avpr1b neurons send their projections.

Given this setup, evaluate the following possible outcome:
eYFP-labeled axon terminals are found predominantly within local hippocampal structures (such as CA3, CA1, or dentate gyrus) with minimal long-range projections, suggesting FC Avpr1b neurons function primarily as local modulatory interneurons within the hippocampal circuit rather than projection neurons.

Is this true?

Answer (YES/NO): NO